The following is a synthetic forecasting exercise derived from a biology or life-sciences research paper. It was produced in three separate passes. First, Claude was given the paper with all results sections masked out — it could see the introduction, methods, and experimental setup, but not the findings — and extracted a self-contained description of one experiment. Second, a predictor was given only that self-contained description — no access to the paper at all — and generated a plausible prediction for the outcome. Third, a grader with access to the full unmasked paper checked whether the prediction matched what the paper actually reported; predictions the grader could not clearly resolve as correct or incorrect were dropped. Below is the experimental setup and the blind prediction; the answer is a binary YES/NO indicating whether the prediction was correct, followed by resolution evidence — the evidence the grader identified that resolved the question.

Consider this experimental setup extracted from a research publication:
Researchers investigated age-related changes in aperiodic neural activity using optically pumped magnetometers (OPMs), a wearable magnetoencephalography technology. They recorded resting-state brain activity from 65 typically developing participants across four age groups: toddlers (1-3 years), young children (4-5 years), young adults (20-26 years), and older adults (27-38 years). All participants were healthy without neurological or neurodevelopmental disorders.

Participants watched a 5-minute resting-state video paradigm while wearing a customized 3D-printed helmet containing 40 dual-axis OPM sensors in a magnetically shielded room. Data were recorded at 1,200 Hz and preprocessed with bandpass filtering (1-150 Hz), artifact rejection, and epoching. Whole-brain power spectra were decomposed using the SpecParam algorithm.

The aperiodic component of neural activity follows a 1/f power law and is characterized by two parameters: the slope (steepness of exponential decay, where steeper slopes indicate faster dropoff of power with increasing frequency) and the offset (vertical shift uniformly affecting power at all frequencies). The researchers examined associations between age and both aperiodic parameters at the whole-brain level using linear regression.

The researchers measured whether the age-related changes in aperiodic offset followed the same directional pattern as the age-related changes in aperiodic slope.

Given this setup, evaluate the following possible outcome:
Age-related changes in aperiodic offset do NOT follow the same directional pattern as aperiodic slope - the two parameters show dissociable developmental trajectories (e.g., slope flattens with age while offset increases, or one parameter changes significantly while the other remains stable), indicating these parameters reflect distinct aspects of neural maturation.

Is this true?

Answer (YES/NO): NO